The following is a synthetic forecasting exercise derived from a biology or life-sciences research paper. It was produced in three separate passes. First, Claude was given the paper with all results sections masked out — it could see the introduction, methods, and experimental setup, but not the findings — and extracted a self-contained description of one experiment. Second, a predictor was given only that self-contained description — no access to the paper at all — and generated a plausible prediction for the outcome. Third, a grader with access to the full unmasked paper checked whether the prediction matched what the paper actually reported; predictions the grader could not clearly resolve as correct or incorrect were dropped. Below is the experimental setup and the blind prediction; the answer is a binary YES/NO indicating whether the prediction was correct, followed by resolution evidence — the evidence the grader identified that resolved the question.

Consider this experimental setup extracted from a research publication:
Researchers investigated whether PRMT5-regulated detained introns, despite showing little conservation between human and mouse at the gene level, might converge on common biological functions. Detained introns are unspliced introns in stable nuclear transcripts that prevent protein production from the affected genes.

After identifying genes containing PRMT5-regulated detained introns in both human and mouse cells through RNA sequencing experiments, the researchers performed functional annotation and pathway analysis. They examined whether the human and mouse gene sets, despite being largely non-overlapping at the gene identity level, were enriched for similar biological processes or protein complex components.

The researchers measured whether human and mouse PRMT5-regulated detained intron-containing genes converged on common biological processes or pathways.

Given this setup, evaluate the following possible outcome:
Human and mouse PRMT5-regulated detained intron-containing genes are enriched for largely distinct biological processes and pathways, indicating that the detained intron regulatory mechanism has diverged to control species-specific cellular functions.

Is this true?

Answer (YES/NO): NO